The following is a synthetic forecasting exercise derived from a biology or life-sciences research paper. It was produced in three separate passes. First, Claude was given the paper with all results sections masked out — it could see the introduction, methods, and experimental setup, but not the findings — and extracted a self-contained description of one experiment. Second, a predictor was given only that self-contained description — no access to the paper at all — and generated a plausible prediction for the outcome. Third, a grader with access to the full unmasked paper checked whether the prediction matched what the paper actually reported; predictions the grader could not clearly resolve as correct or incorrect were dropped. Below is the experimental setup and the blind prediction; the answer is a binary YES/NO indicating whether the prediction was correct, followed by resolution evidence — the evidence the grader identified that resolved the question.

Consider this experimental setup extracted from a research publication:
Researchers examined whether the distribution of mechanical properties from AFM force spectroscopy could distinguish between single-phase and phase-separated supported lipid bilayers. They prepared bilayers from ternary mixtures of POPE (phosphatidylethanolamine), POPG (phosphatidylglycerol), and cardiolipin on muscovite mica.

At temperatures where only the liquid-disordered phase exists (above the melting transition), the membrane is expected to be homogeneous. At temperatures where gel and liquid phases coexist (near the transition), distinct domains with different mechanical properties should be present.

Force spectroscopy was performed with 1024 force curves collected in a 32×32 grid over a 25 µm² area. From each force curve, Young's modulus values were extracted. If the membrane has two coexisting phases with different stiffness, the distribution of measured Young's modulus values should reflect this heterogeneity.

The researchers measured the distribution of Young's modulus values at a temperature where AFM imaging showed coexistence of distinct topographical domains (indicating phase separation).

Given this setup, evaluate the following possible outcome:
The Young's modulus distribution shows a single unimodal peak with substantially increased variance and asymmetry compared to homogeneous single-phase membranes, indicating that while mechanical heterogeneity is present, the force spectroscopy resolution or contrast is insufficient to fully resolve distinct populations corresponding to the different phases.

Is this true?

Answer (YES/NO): NO